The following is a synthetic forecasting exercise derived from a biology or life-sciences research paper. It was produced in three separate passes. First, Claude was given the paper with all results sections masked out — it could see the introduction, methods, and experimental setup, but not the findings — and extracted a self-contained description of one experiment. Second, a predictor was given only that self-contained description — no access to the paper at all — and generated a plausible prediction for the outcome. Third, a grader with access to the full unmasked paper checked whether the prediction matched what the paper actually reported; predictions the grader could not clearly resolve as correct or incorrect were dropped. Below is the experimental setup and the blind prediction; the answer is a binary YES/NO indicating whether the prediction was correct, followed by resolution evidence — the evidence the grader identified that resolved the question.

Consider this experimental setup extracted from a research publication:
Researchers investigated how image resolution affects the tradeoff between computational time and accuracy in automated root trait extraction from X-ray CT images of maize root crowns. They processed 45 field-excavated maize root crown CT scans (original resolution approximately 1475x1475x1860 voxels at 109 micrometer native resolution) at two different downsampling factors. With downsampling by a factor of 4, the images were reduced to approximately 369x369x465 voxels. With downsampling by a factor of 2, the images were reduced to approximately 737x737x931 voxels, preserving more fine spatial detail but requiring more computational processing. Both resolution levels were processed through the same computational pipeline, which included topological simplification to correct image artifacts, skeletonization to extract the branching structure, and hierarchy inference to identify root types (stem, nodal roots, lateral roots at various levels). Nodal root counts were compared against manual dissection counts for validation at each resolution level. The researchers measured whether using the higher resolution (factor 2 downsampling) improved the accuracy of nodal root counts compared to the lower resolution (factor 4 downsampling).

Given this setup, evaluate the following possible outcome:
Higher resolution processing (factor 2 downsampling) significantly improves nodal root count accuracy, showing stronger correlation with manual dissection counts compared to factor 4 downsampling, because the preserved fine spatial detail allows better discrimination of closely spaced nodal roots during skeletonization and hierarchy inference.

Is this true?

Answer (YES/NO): NO